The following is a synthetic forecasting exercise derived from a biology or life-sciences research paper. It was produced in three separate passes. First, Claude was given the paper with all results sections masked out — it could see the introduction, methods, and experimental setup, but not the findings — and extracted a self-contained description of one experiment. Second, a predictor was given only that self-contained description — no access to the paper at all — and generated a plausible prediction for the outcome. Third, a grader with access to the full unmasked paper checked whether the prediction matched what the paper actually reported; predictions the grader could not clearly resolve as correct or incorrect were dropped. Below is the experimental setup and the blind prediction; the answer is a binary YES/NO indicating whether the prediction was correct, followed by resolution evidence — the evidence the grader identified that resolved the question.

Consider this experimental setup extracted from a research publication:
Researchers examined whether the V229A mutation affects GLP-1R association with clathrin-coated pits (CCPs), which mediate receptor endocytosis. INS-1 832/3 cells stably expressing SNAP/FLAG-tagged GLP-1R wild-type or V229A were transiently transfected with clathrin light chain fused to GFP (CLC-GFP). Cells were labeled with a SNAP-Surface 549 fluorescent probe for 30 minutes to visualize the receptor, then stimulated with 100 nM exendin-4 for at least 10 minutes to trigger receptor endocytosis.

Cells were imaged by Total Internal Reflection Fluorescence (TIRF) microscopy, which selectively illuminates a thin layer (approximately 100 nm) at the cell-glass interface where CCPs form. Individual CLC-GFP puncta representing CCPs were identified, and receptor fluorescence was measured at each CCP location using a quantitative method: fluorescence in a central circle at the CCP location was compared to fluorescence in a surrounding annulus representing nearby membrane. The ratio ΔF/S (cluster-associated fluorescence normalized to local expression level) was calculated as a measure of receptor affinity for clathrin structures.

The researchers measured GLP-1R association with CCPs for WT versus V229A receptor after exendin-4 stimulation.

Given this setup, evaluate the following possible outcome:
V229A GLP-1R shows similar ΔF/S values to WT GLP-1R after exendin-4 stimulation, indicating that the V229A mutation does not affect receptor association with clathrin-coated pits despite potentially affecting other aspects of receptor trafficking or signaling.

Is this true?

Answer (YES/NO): NO